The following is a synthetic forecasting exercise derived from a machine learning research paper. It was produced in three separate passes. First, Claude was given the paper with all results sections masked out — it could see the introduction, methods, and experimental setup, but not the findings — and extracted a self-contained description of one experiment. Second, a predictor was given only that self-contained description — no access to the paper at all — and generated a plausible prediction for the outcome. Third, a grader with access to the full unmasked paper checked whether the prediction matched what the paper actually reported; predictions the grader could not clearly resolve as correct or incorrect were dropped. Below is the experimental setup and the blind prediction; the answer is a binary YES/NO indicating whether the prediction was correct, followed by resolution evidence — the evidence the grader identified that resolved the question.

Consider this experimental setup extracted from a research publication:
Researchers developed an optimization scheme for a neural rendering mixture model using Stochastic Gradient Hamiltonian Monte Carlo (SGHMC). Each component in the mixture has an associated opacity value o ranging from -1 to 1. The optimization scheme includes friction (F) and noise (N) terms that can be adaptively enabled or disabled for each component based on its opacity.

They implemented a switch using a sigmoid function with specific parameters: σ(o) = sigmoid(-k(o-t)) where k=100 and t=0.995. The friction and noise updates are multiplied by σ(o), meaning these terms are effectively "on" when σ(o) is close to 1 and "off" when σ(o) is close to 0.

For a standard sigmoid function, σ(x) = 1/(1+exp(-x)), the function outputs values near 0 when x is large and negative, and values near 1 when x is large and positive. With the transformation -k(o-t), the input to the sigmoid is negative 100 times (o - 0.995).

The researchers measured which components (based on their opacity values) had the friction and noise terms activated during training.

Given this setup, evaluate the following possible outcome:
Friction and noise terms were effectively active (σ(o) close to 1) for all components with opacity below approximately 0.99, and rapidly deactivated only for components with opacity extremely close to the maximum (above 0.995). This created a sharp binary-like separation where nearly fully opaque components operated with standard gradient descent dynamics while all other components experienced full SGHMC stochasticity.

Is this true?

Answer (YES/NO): NO